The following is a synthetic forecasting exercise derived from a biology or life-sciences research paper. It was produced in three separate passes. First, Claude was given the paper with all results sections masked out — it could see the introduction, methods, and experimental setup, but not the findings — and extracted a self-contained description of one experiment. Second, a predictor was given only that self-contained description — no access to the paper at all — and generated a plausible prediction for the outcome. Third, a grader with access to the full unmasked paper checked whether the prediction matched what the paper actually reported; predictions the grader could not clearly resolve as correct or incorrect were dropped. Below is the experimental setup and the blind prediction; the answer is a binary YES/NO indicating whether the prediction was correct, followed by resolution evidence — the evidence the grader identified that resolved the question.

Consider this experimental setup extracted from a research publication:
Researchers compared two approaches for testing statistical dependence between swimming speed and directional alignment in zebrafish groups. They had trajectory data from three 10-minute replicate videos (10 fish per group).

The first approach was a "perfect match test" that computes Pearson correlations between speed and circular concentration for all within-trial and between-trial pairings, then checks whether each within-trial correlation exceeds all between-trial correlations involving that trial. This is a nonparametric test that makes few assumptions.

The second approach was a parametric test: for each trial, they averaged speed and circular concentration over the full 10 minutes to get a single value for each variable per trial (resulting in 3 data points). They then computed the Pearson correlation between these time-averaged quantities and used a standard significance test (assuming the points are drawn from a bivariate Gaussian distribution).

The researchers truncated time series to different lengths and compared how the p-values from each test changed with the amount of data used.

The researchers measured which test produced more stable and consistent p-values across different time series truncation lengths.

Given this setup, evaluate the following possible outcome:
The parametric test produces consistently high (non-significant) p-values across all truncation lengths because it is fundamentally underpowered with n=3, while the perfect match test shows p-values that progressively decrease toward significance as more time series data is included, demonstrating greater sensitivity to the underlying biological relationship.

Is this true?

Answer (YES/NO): NO